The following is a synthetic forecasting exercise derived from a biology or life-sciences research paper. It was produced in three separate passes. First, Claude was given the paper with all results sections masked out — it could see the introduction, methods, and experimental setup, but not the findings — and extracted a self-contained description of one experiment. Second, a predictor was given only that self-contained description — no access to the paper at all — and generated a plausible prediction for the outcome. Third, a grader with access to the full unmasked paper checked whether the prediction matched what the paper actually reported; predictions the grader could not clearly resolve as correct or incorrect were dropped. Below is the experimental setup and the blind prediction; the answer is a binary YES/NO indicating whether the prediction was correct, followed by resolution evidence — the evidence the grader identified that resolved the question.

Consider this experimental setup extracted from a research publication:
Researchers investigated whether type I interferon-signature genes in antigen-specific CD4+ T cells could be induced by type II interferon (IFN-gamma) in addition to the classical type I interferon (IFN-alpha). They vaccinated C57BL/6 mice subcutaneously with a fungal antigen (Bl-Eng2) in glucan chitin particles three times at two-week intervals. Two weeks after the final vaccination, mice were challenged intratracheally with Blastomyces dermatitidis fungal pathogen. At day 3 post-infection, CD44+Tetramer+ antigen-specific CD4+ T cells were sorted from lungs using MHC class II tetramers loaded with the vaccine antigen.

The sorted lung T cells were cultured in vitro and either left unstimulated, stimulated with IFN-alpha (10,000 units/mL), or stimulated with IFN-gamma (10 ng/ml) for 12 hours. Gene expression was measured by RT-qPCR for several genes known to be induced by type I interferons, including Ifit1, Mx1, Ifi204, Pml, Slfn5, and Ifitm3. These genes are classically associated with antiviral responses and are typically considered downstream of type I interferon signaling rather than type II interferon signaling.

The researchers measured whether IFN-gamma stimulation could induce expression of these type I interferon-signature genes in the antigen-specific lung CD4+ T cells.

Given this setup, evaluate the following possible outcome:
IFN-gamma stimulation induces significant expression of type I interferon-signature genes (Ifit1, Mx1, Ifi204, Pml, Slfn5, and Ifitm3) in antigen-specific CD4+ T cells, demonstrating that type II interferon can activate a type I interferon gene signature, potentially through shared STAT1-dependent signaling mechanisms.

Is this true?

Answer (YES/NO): NO